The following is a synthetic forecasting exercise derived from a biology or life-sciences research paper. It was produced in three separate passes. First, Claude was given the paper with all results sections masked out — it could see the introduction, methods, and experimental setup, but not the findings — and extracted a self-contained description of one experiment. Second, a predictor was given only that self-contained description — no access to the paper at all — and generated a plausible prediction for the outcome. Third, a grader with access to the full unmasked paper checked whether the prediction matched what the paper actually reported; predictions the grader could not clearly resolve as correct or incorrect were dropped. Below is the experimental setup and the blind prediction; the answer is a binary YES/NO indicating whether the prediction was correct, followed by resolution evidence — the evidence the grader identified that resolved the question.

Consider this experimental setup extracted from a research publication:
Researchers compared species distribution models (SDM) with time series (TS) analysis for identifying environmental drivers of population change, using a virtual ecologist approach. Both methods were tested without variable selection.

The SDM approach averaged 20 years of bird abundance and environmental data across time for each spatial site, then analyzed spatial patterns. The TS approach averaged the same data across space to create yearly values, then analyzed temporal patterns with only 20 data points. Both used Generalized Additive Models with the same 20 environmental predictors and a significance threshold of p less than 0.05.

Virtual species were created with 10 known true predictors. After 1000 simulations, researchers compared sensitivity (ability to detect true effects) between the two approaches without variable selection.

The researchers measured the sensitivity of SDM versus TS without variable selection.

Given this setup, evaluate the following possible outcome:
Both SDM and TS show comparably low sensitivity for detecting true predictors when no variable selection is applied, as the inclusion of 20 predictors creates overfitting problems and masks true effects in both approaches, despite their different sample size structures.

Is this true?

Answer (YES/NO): NO